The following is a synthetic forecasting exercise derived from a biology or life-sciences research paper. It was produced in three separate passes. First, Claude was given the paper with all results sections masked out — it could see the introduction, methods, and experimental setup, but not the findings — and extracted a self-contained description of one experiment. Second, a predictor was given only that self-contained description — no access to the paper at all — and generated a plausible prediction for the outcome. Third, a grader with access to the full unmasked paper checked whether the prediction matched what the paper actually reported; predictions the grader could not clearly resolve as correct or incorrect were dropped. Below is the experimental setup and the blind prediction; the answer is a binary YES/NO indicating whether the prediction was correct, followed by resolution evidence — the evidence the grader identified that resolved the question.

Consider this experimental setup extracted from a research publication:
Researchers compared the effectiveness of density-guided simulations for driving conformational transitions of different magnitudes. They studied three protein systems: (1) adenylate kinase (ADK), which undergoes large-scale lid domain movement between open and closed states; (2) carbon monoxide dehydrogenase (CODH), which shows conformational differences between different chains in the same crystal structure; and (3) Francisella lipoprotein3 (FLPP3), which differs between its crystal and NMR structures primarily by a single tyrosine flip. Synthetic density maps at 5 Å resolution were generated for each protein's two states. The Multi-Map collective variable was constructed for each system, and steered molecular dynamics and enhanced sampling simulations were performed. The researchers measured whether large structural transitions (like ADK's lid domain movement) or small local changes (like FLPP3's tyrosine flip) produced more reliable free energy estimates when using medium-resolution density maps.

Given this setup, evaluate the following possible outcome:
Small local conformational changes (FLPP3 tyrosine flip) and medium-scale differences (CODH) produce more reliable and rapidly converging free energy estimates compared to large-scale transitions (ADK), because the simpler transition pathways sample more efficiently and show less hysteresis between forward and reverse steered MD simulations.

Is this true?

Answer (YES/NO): NO